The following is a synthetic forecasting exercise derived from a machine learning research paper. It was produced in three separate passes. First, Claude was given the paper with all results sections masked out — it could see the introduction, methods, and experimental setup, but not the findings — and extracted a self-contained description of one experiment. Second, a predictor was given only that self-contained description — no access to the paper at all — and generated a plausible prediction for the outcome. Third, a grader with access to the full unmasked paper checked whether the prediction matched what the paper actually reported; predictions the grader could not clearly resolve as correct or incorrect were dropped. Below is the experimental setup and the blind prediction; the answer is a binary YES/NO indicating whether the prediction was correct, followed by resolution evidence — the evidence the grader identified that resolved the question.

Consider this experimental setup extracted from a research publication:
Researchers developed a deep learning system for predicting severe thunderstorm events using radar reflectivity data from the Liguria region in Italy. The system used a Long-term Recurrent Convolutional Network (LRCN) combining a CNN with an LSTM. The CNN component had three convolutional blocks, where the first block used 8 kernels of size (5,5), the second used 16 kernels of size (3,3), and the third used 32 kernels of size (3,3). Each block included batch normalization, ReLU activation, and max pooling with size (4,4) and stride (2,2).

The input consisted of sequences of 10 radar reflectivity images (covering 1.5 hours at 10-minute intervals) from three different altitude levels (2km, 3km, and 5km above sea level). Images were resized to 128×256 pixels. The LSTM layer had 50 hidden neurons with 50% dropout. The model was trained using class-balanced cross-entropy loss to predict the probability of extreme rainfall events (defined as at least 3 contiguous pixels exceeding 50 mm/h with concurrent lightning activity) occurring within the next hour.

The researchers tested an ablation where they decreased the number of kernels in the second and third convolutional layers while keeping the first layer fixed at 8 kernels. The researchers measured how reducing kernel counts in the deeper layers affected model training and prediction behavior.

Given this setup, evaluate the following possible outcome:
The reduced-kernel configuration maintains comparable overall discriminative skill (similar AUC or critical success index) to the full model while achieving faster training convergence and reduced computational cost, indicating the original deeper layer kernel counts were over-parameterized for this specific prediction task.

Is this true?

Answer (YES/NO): NO